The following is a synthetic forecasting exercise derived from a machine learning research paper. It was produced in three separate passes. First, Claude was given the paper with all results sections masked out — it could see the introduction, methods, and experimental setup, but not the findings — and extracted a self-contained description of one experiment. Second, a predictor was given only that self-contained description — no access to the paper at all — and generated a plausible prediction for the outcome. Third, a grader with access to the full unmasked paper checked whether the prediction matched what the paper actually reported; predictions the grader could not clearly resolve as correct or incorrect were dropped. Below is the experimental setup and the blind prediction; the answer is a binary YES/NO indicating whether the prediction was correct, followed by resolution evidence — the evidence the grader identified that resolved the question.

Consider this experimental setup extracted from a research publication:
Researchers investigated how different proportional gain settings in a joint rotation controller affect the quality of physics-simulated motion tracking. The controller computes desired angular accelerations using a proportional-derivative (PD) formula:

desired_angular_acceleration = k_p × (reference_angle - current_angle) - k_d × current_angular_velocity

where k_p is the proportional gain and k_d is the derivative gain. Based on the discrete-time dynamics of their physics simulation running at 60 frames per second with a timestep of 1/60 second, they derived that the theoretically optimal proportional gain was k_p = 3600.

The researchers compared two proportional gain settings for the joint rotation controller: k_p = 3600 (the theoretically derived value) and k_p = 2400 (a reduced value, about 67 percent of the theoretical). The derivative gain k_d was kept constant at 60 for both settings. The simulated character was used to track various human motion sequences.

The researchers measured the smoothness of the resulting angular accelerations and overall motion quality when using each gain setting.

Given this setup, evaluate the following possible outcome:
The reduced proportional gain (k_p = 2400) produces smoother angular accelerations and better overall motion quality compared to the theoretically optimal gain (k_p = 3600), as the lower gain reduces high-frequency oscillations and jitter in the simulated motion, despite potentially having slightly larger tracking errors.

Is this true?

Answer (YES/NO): YES